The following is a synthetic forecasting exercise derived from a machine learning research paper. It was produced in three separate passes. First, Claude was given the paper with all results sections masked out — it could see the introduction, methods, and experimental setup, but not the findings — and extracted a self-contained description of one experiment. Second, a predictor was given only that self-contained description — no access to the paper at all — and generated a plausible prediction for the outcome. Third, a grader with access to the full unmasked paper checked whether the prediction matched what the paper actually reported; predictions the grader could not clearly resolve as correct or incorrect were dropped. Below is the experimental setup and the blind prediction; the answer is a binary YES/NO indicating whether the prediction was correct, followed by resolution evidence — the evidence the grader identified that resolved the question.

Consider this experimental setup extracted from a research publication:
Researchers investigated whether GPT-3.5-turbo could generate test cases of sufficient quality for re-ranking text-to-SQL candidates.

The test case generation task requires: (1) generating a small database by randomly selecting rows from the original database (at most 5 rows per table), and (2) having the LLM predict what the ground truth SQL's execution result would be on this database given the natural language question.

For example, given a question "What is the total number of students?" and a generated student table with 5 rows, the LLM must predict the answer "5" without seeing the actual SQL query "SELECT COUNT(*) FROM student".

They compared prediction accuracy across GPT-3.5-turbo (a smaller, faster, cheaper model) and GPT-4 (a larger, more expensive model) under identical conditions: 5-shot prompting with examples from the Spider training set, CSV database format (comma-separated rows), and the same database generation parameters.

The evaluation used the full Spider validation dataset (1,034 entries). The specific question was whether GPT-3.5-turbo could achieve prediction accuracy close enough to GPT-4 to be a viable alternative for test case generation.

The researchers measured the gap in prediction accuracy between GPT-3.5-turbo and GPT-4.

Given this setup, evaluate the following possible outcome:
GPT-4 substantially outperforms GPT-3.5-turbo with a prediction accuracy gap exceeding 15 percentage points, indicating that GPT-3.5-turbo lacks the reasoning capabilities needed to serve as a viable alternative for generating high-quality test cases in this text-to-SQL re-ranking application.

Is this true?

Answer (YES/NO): YES